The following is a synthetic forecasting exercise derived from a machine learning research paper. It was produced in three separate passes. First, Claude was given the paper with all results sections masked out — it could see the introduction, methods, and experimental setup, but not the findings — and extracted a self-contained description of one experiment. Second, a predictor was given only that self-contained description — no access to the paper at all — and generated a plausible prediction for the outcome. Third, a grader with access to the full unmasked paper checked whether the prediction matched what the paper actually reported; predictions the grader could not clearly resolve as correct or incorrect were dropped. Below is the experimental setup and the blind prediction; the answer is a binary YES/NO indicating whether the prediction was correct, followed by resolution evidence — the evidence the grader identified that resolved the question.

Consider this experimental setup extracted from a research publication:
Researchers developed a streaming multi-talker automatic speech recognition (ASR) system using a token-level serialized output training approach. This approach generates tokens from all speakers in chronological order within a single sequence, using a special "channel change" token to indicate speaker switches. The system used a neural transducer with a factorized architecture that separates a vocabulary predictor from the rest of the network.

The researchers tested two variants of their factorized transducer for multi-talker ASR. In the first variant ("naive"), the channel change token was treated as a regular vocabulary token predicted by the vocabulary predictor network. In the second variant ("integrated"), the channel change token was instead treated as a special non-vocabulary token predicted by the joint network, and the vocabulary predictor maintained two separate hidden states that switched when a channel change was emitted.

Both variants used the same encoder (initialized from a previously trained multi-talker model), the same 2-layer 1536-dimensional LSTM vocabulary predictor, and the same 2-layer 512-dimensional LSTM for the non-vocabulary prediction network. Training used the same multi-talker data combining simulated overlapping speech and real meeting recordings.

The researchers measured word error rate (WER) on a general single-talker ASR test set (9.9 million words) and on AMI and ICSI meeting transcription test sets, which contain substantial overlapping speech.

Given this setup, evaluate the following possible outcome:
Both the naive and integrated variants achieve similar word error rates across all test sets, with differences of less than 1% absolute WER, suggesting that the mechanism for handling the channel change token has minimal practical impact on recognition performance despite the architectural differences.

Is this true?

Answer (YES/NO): YES